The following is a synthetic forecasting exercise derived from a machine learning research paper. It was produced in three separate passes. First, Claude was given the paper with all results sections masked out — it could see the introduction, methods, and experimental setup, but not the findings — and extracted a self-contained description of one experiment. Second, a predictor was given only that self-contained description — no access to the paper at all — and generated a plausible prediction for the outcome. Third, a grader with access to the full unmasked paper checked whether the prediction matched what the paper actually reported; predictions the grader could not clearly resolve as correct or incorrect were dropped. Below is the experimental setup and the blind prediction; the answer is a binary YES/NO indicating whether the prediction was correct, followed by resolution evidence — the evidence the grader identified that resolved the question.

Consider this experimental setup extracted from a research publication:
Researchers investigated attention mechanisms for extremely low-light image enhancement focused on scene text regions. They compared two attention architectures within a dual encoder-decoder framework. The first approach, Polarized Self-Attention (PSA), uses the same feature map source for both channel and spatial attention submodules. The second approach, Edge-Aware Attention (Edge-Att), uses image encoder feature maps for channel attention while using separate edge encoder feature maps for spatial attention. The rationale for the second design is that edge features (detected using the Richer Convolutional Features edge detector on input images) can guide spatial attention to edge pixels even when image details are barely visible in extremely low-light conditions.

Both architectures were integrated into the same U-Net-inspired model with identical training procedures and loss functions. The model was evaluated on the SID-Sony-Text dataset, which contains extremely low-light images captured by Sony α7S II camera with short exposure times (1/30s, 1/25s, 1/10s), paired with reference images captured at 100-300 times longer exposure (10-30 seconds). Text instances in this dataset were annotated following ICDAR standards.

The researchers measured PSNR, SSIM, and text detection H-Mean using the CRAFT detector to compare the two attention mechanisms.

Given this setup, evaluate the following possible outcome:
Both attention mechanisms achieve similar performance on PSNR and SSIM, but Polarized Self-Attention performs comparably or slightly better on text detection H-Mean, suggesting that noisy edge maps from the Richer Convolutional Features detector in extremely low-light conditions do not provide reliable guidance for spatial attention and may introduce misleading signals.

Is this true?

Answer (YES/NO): NO